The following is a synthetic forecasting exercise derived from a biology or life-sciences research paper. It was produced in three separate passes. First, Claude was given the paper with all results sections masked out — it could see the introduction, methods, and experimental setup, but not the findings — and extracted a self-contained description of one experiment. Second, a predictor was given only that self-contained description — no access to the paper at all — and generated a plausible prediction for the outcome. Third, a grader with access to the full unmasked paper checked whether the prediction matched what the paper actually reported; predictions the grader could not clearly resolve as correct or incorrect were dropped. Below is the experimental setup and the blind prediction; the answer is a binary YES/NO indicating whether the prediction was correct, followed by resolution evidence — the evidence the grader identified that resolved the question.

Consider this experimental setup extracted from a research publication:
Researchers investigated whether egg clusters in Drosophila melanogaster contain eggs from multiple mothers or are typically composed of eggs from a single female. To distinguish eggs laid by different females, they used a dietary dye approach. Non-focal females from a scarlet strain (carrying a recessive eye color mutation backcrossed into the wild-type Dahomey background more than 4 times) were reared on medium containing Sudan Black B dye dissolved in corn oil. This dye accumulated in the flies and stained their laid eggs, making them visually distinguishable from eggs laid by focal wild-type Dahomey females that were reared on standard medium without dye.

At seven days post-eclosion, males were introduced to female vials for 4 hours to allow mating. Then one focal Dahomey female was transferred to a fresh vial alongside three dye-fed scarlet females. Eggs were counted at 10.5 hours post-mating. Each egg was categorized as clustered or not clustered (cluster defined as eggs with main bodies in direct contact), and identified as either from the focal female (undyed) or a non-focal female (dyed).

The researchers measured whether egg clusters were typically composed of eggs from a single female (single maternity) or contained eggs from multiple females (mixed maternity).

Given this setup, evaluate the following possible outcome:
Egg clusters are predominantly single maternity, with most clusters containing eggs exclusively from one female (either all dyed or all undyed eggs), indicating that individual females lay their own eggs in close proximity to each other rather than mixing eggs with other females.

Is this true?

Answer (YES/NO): NO